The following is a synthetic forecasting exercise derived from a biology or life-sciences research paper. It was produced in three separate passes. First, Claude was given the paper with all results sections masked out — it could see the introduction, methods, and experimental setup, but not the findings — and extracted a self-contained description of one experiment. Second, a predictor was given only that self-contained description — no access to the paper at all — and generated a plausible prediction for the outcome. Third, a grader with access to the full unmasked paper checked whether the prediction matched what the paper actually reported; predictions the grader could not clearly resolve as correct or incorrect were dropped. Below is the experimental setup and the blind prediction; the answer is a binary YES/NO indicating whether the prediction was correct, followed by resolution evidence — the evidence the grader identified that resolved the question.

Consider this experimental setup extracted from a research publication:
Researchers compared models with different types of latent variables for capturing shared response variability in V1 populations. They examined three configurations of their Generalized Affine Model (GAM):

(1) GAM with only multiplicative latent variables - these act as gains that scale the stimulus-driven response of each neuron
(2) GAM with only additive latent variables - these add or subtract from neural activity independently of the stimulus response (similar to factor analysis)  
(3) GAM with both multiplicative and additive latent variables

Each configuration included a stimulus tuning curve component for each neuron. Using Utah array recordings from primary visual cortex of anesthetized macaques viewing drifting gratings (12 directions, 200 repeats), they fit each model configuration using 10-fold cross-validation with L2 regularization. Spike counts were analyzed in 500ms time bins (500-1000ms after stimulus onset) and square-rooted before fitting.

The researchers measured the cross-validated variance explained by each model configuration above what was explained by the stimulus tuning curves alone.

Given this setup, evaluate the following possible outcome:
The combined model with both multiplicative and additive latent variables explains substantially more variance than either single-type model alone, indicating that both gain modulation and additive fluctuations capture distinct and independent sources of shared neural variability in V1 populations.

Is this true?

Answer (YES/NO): NO